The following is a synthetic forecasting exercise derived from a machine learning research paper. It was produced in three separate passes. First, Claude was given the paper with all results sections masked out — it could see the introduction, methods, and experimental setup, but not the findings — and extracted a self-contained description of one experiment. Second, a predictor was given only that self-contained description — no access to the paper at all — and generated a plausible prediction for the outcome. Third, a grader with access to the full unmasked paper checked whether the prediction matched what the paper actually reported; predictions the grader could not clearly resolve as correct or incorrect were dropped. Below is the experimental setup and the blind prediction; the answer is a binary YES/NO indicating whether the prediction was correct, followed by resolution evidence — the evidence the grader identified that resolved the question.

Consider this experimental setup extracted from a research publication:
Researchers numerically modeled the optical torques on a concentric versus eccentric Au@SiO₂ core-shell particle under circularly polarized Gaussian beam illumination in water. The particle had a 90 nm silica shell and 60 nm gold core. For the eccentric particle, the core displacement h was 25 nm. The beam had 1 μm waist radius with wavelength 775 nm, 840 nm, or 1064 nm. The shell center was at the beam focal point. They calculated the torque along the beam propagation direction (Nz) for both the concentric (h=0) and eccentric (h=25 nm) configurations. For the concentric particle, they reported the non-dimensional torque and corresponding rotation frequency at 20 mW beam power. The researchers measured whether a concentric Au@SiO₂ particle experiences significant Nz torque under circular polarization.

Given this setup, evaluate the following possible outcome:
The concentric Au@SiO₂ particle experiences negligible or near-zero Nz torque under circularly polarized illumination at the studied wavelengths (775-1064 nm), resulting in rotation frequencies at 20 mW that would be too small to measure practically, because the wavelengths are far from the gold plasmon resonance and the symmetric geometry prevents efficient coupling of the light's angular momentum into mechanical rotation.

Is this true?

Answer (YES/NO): NO